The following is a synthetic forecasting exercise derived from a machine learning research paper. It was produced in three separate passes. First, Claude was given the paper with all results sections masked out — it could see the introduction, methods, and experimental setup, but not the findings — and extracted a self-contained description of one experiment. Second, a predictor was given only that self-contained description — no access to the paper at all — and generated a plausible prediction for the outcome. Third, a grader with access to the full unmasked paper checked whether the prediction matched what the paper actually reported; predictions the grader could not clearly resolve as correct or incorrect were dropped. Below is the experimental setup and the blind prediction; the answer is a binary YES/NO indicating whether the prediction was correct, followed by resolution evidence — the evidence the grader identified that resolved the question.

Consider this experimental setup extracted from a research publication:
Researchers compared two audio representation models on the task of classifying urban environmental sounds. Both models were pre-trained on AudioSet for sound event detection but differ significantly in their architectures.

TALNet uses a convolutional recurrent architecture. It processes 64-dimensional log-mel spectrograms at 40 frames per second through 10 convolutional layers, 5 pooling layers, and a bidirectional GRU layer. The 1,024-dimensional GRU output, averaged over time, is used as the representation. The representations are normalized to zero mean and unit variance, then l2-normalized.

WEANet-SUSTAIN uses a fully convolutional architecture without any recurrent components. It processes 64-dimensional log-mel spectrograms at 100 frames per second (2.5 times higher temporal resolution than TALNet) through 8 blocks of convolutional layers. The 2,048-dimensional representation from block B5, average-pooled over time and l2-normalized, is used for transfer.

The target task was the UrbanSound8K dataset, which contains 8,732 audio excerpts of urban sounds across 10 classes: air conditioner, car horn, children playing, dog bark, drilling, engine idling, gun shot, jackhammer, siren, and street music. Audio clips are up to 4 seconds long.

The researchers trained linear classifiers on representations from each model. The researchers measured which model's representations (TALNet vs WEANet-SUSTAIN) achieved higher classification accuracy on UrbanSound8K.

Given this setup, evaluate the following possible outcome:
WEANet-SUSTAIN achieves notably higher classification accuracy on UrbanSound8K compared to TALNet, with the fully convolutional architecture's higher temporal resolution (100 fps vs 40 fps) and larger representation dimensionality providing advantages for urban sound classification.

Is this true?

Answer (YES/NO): NO